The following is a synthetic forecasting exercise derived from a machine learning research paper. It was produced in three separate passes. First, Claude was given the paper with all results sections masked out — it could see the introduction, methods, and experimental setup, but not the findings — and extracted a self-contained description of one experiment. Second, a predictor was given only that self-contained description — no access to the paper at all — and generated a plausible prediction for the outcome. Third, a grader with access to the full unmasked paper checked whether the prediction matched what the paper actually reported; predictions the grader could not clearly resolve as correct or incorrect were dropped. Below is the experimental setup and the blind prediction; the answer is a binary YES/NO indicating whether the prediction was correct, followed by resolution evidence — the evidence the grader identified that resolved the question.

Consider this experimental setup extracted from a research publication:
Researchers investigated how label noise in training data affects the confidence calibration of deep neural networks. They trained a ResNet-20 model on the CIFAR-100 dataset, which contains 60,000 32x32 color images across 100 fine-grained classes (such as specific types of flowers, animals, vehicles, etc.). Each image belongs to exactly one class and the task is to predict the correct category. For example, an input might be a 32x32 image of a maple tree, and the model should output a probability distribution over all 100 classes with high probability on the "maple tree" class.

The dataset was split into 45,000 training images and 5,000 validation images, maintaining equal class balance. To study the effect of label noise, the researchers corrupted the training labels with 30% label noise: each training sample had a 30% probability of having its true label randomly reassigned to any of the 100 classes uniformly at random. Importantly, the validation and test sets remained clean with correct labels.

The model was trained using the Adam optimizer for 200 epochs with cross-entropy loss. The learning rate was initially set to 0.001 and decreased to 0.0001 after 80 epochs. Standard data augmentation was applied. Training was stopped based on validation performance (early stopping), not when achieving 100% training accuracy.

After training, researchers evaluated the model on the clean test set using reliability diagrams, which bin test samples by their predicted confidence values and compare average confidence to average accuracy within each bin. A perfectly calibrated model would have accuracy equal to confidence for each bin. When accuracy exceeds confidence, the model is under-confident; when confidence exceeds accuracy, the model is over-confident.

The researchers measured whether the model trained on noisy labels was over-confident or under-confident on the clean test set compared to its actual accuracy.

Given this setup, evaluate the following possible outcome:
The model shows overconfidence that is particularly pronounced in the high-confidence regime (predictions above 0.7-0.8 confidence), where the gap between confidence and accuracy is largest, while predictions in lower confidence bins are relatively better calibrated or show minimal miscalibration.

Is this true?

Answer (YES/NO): NO